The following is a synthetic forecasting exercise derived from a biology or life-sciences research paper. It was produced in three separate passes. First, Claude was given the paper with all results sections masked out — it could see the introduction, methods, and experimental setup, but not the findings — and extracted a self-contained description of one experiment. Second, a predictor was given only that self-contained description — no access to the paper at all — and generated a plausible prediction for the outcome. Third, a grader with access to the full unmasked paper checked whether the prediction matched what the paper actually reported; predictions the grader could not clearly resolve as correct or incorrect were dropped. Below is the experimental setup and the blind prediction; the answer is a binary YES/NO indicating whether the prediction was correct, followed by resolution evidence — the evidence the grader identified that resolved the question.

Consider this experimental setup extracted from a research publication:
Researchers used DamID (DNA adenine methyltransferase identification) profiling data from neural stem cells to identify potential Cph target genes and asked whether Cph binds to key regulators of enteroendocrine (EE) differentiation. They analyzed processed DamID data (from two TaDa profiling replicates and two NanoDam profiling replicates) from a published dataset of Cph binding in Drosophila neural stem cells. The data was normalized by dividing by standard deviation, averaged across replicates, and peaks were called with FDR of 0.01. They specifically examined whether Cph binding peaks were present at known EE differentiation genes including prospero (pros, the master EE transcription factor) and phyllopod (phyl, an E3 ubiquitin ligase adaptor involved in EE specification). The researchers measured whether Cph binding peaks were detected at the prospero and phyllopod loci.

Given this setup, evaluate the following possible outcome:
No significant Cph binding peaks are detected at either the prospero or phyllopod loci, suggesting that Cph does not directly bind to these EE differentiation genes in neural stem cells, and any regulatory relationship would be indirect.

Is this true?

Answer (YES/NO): NO